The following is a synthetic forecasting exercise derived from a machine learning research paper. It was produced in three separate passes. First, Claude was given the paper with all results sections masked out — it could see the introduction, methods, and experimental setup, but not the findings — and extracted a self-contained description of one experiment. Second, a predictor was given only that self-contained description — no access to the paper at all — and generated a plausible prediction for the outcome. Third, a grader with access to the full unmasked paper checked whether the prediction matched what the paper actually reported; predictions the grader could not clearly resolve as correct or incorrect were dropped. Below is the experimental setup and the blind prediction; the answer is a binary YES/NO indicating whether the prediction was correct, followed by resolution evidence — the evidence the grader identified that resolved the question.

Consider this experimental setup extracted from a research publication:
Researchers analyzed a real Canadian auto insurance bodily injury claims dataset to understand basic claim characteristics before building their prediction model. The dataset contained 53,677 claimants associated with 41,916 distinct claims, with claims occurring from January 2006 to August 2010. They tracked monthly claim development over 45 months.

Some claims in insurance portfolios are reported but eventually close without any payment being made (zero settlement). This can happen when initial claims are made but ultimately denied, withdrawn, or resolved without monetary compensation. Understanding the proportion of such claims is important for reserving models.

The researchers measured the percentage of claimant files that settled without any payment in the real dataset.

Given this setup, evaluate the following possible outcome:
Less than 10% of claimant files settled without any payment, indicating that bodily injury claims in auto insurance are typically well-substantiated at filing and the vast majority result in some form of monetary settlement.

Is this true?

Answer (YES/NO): NO